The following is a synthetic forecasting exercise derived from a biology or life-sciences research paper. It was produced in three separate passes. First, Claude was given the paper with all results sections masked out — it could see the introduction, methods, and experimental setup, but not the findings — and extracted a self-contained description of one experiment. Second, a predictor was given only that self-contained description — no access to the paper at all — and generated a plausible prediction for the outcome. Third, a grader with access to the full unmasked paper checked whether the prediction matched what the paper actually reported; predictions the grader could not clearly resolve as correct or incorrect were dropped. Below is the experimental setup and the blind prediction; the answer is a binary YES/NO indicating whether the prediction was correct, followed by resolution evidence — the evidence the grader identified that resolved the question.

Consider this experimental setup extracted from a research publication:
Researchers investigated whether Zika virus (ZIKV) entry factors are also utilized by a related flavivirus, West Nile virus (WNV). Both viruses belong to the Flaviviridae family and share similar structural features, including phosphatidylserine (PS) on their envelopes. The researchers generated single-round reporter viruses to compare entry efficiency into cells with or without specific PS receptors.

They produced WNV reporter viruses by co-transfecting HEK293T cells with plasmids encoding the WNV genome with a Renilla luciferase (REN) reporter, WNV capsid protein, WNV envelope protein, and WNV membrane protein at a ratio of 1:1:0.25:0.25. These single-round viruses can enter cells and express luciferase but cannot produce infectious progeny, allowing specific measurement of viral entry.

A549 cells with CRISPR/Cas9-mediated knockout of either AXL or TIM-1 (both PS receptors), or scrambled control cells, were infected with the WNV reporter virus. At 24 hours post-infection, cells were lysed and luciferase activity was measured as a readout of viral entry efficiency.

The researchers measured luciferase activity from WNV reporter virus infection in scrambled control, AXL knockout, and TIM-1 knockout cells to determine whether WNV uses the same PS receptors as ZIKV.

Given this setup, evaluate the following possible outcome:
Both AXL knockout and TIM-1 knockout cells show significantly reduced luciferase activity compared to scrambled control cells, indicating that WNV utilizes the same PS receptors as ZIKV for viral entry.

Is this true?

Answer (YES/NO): NO